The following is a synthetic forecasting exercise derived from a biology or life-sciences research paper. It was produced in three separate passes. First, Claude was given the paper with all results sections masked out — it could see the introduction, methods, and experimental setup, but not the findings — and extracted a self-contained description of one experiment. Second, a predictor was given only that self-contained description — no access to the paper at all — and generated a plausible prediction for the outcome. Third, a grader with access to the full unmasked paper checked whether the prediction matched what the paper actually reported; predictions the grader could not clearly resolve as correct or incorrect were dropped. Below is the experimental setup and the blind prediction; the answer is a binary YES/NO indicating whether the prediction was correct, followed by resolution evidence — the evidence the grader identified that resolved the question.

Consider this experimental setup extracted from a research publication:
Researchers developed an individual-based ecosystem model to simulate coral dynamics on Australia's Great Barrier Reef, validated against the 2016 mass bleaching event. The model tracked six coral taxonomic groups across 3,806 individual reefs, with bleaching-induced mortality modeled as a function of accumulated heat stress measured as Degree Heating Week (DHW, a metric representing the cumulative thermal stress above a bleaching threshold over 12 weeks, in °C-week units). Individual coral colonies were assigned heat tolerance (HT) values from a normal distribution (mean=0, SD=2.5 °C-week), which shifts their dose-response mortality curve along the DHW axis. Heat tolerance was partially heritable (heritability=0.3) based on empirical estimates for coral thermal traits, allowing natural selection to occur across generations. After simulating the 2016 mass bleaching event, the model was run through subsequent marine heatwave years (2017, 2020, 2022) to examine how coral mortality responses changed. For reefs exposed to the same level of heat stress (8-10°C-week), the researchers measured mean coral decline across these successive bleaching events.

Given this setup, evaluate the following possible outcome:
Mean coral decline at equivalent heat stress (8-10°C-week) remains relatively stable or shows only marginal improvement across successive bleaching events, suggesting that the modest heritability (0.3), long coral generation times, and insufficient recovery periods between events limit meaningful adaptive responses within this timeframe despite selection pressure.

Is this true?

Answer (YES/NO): NO